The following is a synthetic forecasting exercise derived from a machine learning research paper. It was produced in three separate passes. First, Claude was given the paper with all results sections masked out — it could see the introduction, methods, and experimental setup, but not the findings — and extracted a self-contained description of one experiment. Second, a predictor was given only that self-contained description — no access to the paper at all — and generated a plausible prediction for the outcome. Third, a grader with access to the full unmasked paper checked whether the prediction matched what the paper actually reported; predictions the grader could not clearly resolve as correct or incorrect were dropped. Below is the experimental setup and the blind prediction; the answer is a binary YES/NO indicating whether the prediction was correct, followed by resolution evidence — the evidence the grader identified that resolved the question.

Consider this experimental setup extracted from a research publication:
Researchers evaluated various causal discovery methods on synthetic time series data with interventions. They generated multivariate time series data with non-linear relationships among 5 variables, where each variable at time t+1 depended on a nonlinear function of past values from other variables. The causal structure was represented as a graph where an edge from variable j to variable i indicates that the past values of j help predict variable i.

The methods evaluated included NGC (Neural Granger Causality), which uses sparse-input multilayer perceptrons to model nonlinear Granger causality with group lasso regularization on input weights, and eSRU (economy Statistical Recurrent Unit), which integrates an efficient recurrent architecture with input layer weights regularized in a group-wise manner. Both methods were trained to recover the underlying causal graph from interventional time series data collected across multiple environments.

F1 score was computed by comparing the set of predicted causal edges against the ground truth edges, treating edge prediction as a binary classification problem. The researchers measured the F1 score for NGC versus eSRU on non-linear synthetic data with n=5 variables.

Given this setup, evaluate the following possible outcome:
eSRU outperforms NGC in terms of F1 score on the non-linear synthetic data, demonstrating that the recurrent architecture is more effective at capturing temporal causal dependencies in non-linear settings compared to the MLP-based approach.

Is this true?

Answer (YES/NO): NO